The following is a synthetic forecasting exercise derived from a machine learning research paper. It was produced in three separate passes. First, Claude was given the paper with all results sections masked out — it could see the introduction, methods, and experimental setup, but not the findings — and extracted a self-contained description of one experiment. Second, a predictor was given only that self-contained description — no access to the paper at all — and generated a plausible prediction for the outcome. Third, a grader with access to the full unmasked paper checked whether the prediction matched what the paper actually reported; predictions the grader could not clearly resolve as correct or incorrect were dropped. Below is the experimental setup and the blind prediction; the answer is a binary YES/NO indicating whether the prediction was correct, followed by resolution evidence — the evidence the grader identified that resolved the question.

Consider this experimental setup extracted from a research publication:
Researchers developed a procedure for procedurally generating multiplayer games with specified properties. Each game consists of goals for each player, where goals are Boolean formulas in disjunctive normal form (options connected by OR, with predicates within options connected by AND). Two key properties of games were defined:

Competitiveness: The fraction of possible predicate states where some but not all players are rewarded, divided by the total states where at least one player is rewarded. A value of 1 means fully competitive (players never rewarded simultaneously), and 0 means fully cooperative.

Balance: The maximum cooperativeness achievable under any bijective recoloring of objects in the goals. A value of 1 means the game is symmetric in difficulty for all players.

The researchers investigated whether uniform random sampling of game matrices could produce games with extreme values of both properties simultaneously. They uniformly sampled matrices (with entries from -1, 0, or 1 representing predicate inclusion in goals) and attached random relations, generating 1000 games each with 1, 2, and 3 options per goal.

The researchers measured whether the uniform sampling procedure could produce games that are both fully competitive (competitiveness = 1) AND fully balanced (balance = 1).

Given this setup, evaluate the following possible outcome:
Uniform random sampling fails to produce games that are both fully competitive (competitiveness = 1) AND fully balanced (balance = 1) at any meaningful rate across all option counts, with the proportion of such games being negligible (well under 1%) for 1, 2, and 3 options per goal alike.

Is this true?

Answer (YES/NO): YES